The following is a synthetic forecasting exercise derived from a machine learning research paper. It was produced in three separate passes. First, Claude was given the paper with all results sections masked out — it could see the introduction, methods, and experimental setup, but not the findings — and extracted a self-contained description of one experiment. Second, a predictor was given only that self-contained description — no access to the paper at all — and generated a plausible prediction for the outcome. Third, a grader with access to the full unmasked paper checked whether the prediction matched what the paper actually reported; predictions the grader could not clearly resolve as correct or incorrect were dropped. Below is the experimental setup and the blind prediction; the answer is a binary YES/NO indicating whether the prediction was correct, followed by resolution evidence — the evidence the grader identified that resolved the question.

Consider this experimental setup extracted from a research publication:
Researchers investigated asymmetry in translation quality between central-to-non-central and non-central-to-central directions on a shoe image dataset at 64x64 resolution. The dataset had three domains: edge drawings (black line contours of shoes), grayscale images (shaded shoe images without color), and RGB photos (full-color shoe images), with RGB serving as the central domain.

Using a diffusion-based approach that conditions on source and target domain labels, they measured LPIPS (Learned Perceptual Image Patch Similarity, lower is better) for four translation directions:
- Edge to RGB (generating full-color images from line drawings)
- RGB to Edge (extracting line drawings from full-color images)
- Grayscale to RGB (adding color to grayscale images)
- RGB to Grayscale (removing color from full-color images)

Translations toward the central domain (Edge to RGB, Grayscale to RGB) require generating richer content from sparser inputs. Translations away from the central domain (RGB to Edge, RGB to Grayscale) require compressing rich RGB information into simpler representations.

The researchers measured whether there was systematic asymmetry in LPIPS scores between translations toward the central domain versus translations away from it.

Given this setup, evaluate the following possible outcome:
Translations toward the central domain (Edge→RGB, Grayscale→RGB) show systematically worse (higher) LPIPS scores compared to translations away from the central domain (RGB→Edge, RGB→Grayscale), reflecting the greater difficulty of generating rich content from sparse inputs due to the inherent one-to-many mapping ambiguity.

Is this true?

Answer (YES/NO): NO